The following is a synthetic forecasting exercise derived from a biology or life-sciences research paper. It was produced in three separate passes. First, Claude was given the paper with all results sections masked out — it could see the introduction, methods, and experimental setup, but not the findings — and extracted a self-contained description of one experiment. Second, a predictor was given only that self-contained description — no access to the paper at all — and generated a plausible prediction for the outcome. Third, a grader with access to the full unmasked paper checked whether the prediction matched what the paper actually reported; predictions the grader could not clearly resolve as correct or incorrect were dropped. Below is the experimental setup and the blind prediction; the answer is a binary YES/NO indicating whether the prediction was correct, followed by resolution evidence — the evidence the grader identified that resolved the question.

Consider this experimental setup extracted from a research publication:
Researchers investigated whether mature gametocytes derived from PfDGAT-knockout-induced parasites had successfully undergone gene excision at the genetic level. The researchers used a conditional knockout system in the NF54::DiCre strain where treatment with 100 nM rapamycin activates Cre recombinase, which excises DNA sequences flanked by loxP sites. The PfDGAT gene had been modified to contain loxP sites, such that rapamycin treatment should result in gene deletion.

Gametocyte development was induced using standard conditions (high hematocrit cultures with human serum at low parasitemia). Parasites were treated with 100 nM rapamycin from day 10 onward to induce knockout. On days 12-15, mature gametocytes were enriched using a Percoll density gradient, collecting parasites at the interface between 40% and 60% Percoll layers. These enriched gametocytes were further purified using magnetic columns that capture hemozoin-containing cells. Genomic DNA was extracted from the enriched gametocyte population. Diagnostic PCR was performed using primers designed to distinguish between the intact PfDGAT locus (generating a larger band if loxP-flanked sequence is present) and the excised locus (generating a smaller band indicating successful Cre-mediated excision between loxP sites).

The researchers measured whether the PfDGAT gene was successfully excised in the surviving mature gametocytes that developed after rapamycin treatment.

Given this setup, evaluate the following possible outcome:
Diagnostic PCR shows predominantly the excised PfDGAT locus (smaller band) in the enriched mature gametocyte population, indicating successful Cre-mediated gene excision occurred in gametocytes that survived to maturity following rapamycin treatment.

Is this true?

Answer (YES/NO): YES